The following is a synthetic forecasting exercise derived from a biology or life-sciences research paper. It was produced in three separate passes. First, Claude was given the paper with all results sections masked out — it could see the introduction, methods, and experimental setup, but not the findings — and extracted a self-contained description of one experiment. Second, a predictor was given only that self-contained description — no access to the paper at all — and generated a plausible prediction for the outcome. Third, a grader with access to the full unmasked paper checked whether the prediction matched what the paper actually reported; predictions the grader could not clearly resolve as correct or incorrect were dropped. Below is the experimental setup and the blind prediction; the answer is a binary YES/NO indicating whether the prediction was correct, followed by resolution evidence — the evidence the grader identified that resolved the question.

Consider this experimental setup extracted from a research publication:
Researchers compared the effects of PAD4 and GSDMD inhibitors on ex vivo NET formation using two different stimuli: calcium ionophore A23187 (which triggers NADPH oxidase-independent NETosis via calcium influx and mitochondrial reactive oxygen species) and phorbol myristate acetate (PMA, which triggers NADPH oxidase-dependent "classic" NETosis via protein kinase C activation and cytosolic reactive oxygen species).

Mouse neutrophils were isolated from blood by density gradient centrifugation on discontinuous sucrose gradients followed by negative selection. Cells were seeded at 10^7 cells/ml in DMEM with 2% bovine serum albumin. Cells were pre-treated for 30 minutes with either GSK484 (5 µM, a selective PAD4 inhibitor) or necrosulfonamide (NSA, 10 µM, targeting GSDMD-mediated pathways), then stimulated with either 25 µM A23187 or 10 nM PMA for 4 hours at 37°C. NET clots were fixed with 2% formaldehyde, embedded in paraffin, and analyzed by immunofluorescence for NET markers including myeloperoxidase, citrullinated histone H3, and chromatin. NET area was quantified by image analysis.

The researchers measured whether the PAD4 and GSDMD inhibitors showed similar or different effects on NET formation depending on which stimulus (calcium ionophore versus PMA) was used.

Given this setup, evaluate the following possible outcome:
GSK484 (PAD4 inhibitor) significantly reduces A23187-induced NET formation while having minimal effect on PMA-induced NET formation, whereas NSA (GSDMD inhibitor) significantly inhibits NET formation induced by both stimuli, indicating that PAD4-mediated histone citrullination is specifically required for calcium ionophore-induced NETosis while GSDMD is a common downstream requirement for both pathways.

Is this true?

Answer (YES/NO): NO